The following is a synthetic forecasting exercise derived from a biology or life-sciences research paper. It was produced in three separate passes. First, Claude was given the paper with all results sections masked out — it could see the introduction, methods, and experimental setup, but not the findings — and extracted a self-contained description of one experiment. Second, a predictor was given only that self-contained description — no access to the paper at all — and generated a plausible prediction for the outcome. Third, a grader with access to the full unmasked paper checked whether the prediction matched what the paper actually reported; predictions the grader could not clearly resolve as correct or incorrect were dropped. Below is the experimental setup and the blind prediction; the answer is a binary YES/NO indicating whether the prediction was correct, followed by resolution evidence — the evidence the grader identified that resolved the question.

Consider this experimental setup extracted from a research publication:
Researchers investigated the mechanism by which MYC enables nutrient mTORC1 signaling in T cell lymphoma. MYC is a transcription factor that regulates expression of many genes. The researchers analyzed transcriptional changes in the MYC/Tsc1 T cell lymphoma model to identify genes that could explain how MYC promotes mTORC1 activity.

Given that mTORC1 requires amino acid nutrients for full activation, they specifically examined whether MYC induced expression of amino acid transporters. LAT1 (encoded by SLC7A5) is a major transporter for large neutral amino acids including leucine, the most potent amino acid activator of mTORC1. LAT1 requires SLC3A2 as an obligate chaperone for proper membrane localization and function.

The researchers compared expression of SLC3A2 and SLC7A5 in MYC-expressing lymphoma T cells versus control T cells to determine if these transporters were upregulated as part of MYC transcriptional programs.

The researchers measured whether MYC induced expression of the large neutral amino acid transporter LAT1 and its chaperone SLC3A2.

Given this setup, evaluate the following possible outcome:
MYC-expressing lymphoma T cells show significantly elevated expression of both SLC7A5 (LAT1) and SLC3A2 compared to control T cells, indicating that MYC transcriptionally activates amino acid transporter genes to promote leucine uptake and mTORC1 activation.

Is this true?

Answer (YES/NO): YES